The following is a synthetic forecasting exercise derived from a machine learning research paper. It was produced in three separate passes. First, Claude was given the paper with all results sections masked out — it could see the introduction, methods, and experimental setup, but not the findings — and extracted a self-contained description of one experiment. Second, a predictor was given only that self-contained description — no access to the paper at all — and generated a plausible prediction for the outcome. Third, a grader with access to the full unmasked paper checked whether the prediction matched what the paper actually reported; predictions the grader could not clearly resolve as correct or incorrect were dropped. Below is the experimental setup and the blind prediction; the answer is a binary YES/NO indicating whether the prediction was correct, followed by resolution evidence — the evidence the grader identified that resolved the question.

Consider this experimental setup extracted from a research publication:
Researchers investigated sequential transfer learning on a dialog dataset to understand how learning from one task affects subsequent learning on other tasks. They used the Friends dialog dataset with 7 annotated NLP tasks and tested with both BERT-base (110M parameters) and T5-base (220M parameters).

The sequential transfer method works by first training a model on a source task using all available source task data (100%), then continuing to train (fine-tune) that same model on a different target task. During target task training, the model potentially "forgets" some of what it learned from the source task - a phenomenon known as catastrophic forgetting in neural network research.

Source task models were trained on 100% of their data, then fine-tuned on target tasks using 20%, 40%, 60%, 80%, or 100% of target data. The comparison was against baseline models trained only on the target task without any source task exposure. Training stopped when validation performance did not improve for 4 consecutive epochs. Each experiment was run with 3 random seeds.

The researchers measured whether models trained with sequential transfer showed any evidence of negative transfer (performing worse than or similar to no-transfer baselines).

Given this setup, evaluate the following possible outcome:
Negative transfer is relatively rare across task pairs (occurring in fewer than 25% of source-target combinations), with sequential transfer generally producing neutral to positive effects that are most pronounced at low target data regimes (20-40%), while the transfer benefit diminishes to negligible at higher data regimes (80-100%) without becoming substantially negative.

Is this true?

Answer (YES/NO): NO